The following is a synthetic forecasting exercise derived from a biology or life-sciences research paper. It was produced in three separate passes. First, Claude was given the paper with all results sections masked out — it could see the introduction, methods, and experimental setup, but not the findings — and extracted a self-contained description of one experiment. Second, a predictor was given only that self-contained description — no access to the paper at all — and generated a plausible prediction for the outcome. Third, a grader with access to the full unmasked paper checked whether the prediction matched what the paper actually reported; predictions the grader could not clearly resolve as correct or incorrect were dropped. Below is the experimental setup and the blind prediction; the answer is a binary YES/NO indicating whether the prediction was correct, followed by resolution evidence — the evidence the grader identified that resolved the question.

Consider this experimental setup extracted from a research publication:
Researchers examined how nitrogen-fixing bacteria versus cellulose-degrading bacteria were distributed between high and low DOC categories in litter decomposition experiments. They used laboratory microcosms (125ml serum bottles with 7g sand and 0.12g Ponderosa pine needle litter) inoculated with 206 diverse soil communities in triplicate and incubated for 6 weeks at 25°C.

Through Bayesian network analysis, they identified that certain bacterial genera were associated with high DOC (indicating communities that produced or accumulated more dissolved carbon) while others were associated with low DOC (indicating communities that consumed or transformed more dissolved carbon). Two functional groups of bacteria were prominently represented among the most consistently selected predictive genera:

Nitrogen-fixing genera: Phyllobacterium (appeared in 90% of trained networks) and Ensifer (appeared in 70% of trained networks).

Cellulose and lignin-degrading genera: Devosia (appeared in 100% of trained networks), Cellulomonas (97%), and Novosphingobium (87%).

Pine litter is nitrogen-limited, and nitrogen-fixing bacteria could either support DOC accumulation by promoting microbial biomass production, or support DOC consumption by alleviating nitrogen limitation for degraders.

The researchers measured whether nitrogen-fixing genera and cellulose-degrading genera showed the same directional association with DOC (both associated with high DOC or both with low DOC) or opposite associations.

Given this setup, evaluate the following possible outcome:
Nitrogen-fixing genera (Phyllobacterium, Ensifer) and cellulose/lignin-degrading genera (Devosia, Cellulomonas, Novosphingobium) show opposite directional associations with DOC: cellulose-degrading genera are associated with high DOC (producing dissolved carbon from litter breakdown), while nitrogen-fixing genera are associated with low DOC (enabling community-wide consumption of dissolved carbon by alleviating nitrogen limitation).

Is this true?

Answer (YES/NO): NO